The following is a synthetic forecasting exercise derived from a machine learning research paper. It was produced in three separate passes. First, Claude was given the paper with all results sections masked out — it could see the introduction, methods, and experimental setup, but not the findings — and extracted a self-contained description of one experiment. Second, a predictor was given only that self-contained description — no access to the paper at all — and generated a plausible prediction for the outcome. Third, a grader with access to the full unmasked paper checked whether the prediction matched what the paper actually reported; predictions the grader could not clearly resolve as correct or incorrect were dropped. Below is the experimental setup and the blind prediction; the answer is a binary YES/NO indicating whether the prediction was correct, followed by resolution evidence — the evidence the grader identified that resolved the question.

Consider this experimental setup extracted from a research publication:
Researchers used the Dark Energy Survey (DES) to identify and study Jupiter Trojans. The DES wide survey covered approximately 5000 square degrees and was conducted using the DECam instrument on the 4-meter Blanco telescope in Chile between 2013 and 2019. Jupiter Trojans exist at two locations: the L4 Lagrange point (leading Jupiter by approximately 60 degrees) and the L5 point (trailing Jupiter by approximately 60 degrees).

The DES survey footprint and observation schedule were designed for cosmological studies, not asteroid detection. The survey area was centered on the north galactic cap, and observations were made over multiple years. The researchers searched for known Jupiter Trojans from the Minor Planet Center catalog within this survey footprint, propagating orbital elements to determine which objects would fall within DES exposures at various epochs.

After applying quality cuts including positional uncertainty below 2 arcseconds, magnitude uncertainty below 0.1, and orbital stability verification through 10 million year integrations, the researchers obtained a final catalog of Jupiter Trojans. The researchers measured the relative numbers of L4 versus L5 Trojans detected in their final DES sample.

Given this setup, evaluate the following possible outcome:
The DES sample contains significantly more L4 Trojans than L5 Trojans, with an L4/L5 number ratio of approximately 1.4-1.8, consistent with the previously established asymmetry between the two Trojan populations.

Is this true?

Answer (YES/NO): NO